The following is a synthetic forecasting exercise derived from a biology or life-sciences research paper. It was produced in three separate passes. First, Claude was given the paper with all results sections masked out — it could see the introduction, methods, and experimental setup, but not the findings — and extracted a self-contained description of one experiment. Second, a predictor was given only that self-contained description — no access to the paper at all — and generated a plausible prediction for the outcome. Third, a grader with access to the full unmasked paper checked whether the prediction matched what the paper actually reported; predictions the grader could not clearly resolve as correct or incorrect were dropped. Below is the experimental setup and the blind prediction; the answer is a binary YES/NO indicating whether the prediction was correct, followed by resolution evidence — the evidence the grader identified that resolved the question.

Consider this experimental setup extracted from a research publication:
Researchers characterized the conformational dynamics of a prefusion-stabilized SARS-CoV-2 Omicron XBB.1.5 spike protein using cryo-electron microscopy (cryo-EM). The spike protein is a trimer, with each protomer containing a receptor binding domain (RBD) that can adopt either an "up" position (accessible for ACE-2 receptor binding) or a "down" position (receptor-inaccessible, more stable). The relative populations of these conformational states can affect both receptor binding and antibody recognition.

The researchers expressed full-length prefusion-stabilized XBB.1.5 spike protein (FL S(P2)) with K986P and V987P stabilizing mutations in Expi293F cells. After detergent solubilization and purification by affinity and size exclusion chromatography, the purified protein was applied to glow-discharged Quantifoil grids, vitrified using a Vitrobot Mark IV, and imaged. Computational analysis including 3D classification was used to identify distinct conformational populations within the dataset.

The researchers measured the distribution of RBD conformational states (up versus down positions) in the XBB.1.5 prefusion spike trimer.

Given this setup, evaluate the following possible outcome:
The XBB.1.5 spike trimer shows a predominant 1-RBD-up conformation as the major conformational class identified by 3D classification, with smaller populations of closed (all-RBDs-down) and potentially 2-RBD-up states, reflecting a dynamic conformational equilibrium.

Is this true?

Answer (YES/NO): YES